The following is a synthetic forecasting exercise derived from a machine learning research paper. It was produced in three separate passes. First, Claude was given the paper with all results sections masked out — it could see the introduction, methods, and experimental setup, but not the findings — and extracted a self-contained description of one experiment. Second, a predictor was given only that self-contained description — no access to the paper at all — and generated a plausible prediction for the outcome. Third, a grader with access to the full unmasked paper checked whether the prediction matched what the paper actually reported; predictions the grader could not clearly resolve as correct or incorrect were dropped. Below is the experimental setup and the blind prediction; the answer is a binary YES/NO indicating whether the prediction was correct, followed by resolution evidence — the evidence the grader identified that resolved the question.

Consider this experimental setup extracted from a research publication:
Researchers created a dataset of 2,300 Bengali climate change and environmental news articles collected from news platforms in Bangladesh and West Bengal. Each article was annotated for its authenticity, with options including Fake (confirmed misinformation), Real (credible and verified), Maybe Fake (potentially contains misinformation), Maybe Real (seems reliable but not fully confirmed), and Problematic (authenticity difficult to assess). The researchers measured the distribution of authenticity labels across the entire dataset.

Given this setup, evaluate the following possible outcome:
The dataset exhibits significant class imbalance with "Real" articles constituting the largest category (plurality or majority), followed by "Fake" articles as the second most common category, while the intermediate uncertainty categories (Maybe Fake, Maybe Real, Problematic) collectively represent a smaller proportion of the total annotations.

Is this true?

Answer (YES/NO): NO